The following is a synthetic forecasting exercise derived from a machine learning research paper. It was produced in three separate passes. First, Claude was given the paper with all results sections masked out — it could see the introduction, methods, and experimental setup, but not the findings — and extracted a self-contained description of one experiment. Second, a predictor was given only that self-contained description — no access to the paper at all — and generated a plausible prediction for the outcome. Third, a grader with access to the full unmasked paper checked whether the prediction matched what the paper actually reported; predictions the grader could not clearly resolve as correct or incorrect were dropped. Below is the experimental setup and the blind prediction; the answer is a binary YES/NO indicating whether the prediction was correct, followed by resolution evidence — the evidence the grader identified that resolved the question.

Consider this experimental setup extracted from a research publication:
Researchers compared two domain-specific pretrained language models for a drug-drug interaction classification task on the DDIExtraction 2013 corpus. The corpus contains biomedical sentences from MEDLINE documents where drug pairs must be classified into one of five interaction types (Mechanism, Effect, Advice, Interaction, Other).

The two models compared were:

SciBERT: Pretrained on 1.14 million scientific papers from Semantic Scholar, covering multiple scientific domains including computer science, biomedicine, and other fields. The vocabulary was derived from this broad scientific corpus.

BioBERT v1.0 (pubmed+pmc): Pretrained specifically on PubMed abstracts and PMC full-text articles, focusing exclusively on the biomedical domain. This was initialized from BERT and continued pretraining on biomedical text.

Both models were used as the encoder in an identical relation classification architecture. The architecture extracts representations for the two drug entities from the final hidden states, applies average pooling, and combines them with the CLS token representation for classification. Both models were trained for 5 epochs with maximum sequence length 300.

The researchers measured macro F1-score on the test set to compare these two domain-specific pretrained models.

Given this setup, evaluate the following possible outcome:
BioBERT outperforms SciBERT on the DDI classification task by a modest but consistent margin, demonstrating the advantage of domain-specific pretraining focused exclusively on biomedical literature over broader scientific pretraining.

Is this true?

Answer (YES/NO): YES